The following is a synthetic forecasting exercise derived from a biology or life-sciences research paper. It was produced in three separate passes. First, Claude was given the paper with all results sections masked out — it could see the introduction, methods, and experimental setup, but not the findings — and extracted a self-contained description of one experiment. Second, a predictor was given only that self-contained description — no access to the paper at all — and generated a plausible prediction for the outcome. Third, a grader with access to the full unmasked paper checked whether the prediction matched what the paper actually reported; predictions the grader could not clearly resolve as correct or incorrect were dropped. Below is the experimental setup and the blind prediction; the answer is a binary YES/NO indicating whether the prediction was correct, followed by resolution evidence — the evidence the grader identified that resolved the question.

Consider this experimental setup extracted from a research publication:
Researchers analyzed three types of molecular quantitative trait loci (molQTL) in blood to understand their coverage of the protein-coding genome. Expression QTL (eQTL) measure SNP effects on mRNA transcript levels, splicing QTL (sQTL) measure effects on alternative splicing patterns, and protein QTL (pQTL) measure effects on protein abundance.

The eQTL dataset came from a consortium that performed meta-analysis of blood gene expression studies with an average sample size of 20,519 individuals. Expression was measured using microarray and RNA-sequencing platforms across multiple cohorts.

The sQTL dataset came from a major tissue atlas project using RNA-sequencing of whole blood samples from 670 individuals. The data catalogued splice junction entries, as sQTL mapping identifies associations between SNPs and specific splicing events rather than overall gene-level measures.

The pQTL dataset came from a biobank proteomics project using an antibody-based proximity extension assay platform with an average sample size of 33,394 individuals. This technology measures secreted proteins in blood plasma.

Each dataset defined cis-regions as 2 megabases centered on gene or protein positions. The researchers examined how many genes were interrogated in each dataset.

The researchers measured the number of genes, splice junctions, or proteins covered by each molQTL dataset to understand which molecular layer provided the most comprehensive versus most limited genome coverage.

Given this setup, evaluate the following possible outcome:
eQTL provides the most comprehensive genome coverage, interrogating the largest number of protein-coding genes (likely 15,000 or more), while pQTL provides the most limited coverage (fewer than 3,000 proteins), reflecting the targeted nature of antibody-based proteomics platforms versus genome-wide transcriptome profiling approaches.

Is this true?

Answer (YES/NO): YES